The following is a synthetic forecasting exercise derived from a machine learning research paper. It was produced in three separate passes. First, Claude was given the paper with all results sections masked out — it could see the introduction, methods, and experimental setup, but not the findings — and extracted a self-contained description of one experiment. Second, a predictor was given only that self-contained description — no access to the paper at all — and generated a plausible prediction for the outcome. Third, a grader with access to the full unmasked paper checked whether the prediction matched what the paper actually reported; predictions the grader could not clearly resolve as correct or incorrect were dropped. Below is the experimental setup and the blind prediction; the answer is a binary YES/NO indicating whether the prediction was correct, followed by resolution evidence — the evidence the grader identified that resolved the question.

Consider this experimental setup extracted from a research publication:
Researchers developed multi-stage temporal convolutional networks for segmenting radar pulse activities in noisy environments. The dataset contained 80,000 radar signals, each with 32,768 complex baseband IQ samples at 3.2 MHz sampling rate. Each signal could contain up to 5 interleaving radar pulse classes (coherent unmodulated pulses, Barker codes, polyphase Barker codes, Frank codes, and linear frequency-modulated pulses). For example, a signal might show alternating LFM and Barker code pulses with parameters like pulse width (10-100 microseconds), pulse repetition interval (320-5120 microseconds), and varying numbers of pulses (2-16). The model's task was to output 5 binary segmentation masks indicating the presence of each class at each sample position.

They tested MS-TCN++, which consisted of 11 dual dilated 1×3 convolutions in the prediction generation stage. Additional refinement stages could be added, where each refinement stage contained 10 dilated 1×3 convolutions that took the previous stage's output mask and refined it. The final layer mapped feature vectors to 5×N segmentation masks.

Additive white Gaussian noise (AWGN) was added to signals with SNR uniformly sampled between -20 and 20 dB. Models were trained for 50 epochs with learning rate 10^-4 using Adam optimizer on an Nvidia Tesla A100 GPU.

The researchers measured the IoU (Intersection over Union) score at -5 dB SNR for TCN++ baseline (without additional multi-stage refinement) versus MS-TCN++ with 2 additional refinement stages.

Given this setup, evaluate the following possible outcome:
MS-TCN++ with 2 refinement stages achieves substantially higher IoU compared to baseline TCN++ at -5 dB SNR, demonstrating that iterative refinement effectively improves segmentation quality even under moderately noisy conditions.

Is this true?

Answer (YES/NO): NO